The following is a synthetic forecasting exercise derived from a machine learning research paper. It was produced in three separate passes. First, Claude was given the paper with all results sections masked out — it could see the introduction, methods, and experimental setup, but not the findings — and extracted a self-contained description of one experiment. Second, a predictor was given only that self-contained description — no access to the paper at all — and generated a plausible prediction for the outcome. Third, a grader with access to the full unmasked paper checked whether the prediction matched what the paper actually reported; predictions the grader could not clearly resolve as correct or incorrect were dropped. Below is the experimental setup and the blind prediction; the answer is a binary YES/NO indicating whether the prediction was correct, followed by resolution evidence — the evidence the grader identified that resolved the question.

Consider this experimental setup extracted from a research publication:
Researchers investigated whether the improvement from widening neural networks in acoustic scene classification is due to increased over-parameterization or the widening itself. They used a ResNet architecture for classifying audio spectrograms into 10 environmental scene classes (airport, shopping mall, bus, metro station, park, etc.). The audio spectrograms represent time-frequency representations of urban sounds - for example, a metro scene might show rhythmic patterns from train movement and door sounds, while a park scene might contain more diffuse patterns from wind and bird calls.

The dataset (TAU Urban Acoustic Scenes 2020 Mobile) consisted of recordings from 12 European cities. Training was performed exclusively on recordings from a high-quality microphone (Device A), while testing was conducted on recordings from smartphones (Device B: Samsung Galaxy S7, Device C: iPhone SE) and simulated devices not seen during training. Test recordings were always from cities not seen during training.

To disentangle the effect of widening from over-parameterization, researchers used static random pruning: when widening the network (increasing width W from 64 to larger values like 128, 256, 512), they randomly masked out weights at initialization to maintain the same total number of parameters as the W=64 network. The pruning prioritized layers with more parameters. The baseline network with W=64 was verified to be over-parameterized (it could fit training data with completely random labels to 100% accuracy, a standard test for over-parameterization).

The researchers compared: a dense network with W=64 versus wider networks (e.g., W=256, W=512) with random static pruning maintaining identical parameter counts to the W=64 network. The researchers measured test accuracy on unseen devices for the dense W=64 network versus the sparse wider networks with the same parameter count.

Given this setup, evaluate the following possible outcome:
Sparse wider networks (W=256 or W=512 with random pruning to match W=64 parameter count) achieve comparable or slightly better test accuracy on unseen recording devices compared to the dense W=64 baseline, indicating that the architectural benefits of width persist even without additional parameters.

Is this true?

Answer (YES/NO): YES